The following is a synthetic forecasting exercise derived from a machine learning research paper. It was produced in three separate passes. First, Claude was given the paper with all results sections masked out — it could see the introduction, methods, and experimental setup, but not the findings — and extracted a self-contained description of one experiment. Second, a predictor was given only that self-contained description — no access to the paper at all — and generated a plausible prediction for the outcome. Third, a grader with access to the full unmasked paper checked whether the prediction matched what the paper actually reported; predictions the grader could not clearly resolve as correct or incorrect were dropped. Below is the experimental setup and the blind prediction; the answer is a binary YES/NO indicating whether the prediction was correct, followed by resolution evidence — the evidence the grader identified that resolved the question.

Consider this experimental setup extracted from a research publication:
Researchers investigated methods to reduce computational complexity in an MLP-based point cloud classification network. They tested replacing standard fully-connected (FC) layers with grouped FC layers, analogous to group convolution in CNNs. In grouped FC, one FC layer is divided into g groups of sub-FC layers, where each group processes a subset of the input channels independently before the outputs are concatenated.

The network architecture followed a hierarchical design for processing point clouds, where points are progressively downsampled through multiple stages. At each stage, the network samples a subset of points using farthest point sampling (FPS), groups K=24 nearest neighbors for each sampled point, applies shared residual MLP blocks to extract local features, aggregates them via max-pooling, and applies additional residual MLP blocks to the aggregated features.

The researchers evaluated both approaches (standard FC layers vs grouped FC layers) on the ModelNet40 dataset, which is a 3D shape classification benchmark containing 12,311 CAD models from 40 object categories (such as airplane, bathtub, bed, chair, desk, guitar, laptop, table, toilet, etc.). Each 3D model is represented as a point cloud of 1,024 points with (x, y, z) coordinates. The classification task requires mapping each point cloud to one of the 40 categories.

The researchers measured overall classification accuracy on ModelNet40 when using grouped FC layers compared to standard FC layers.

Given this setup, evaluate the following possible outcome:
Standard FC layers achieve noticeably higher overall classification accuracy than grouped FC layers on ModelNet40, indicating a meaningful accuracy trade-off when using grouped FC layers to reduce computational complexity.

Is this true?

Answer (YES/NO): YES